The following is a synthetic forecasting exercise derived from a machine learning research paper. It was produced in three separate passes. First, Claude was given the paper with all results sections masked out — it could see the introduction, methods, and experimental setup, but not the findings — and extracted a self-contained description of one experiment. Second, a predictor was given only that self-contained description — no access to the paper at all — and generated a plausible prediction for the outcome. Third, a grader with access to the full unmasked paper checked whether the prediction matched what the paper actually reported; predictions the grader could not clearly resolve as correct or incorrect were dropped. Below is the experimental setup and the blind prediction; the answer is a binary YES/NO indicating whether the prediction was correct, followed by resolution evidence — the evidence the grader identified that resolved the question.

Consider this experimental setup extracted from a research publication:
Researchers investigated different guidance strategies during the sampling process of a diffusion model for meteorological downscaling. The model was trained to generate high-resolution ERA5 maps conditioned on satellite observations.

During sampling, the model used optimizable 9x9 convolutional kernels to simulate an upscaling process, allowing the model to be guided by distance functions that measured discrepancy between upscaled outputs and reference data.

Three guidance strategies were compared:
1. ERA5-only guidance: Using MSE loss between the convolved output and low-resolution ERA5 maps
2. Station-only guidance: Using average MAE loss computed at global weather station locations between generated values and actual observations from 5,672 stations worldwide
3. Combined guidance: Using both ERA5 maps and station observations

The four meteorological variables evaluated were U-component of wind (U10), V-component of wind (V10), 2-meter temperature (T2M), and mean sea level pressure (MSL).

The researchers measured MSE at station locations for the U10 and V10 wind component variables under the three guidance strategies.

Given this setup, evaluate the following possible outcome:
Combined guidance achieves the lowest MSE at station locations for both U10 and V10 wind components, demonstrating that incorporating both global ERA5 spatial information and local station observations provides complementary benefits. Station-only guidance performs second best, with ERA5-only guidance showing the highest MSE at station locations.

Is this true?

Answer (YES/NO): NO